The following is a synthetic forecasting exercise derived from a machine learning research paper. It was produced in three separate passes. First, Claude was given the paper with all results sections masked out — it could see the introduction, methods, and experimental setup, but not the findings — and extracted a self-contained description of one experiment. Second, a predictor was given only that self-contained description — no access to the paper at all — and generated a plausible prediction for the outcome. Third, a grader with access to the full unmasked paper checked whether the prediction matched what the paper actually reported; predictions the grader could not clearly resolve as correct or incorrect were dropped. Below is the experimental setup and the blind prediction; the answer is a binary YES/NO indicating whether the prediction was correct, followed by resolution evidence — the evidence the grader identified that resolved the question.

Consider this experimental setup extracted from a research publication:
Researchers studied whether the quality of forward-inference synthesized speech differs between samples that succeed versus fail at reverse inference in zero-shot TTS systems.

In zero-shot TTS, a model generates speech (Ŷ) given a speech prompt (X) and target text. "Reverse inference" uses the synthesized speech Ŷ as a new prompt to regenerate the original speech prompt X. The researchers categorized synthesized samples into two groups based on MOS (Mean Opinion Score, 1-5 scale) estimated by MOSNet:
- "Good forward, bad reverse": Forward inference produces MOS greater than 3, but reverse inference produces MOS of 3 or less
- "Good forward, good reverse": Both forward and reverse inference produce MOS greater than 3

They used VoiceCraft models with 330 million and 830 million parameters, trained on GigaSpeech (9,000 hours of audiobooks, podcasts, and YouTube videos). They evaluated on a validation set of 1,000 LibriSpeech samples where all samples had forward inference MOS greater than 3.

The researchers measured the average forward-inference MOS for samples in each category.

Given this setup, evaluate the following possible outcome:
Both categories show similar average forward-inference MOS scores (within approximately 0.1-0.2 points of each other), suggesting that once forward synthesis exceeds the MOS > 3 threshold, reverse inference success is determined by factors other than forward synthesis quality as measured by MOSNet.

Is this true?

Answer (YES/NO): YES